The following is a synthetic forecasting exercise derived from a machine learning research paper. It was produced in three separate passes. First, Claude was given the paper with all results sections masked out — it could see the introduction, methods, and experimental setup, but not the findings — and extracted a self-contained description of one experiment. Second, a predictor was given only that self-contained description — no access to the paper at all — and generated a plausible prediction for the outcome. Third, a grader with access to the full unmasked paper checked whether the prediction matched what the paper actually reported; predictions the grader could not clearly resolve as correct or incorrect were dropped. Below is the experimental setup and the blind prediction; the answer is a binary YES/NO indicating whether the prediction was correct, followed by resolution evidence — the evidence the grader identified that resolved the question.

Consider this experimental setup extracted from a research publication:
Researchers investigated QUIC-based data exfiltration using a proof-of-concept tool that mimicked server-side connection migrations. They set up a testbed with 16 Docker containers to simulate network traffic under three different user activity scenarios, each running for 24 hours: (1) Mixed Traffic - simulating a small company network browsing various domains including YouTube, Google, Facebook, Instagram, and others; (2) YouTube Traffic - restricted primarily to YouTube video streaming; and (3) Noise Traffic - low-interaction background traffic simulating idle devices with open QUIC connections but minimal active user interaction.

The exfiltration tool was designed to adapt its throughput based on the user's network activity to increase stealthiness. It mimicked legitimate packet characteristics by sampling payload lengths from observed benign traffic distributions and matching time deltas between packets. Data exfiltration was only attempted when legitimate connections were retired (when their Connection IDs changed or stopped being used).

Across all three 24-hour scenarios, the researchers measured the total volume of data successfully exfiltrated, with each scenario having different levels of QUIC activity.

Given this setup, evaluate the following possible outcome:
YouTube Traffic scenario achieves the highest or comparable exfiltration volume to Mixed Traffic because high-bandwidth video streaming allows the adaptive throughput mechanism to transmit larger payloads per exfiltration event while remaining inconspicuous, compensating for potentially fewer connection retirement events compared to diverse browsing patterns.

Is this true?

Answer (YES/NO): NO